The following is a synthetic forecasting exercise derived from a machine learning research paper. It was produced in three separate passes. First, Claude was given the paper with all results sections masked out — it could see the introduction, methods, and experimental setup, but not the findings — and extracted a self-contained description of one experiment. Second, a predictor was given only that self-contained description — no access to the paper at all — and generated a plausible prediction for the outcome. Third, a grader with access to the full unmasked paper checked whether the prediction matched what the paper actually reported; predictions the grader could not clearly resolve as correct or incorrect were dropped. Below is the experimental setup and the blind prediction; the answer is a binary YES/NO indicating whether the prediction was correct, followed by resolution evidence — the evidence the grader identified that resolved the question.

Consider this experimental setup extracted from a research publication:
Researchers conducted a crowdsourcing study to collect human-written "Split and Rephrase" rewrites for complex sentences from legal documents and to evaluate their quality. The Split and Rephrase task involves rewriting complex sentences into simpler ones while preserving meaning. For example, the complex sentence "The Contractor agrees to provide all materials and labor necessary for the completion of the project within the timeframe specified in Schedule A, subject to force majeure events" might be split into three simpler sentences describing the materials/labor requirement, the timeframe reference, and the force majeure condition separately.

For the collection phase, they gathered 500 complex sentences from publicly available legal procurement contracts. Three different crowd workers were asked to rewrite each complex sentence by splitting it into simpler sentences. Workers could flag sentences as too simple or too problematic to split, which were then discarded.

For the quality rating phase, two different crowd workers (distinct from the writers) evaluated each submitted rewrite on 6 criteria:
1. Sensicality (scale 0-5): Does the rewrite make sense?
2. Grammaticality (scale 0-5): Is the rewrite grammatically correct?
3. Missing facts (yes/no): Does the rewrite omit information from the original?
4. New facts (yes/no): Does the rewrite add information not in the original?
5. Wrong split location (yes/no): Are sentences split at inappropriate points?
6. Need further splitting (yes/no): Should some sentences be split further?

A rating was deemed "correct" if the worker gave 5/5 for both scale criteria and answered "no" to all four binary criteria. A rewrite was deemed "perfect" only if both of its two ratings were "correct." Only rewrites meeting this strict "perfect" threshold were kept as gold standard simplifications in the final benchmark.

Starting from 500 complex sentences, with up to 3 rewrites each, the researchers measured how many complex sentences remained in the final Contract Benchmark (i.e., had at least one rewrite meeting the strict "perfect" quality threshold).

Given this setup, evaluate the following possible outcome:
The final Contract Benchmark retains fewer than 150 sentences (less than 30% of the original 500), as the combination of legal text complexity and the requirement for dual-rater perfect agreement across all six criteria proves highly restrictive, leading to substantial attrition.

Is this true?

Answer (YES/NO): NO